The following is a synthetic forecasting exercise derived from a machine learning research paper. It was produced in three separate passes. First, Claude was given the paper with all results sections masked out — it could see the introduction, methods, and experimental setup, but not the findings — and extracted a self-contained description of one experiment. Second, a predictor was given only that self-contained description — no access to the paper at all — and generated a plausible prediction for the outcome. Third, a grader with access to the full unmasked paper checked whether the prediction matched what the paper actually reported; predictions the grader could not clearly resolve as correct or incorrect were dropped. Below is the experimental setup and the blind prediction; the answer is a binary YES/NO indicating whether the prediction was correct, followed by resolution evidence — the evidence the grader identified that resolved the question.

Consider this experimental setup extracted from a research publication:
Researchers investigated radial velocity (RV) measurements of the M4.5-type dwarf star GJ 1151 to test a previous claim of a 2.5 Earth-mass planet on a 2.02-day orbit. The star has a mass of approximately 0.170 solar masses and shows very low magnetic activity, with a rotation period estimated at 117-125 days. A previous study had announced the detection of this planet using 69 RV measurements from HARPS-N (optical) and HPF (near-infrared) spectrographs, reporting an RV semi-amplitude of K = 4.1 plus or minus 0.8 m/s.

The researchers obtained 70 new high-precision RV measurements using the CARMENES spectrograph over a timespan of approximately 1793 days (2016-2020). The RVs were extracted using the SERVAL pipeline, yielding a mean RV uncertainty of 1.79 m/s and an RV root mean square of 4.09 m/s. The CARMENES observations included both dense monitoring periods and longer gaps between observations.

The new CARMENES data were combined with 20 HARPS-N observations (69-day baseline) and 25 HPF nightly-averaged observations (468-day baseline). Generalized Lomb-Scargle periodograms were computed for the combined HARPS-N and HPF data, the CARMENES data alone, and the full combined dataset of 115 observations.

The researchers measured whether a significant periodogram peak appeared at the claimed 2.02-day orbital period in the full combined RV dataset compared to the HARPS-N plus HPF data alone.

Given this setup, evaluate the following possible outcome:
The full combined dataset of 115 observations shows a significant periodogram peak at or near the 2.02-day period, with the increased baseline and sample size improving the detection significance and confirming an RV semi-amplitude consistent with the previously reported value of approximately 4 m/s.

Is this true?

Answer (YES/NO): NO